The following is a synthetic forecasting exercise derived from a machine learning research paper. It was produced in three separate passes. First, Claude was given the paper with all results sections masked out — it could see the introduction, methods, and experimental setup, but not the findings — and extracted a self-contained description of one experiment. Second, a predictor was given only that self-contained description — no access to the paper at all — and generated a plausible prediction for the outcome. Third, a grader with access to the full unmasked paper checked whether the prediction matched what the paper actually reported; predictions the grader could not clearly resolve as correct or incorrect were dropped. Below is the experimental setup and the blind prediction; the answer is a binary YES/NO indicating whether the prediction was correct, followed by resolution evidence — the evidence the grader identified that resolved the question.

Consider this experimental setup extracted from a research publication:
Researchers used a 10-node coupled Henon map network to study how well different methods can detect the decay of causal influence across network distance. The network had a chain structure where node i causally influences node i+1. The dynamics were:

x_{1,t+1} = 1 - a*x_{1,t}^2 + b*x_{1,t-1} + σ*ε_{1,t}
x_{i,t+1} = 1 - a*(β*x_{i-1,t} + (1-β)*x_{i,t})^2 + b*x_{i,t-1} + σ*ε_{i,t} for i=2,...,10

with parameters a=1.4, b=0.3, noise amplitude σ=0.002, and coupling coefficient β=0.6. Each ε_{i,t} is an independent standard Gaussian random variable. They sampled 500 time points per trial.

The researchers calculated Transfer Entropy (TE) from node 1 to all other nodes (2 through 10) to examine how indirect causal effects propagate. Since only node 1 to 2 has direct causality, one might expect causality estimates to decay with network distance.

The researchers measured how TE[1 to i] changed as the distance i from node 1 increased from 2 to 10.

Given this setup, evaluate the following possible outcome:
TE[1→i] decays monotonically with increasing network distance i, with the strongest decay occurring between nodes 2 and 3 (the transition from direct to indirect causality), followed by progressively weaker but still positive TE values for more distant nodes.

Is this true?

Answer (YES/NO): NO